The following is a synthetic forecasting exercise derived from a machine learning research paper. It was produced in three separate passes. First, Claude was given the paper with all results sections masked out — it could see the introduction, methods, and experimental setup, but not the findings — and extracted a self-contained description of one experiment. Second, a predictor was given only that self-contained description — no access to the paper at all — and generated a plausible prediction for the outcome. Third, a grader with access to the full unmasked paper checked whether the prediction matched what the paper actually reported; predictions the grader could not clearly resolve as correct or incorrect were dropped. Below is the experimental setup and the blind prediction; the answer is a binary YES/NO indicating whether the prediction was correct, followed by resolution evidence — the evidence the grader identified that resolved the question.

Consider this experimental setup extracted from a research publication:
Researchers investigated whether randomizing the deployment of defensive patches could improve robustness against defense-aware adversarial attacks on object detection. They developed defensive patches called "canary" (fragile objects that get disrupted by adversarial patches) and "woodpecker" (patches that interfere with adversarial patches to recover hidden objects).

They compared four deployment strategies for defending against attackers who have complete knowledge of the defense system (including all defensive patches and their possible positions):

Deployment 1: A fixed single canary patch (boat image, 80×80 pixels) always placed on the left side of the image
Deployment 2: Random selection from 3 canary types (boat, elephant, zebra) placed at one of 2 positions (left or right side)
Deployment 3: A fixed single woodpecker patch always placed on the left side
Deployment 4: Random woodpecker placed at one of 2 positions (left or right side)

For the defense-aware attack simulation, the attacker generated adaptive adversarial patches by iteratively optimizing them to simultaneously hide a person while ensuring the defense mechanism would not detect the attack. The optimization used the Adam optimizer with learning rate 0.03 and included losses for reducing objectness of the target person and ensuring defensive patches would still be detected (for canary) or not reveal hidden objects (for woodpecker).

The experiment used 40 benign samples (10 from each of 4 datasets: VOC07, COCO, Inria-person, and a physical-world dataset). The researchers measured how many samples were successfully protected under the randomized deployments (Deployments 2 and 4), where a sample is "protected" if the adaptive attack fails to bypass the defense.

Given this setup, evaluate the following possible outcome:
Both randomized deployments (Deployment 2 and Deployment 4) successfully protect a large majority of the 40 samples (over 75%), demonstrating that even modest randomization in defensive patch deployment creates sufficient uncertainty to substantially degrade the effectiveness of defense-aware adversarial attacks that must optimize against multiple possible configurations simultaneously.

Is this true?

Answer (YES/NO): YES